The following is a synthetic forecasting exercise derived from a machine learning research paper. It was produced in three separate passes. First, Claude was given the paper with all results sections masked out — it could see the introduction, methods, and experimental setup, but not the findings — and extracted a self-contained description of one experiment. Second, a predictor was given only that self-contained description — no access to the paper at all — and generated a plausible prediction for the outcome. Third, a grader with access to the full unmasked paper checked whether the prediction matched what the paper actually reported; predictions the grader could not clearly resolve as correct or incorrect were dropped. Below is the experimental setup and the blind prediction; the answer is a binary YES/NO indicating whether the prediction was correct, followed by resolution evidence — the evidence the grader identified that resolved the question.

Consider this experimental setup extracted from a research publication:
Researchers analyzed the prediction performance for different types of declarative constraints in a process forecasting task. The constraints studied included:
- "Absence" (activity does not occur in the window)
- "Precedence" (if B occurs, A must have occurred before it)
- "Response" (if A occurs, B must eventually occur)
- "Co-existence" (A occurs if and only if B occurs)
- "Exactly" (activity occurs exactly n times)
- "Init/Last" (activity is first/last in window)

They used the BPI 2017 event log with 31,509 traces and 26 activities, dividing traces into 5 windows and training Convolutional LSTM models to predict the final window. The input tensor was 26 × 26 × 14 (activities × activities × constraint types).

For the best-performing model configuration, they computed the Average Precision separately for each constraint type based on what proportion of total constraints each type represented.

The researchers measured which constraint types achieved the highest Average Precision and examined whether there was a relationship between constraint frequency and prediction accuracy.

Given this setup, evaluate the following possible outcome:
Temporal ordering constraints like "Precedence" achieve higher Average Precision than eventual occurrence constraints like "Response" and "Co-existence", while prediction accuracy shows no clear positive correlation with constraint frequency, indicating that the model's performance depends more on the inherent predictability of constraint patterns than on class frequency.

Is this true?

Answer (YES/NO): NO